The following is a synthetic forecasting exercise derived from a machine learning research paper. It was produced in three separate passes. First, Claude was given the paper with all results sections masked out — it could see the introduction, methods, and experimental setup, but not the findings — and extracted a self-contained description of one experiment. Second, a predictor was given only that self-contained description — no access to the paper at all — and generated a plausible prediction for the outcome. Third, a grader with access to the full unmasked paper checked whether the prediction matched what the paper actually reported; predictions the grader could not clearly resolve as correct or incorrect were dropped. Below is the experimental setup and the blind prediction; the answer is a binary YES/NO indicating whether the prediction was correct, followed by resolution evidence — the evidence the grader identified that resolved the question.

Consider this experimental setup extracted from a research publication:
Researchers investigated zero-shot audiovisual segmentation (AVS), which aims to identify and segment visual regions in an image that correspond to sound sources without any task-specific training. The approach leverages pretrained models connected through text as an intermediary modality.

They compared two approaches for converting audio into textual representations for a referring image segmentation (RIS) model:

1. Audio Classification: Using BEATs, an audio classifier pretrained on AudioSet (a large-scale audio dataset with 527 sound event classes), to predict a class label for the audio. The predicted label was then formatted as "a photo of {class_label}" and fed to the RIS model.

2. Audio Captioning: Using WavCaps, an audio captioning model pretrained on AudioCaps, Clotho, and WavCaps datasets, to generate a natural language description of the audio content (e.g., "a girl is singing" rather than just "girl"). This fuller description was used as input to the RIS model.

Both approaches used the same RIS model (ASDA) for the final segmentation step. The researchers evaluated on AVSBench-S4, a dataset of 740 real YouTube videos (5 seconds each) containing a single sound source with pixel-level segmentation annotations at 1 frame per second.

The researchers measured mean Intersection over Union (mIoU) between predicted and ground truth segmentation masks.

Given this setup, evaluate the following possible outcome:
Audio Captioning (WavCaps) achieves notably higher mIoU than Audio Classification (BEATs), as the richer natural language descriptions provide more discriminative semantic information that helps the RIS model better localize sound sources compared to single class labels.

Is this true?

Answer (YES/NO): YES